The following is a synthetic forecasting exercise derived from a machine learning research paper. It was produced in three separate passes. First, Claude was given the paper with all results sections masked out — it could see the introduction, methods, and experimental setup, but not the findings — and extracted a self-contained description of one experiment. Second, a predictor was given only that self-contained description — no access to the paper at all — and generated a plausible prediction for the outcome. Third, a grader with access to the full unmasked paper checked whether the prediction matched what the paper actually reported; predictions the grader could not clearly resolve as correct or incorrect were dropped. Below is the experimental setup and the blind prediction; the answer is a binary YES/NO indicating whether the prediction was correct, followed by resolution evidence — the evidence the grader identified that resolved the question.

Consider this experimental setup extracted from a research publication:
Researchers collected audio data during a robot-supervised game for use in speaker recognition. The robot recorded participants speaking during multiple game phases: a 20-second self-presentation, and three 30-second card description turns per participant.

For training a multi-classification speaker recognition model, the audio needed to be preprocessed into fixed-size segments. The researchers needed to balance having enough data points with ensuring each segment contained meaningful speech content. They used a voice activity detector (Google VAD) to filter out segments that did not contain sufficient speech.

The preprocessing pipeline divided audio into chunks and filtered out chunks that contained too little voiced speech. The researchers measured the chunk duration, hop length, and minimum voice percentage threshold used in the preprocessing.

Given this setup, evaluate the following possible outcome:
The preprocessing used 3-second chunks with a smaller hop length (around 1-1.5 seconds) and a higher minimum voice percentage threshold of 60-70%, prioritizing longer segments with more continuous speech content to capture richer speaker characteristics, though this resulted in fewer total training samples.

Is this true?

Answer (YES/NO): NO